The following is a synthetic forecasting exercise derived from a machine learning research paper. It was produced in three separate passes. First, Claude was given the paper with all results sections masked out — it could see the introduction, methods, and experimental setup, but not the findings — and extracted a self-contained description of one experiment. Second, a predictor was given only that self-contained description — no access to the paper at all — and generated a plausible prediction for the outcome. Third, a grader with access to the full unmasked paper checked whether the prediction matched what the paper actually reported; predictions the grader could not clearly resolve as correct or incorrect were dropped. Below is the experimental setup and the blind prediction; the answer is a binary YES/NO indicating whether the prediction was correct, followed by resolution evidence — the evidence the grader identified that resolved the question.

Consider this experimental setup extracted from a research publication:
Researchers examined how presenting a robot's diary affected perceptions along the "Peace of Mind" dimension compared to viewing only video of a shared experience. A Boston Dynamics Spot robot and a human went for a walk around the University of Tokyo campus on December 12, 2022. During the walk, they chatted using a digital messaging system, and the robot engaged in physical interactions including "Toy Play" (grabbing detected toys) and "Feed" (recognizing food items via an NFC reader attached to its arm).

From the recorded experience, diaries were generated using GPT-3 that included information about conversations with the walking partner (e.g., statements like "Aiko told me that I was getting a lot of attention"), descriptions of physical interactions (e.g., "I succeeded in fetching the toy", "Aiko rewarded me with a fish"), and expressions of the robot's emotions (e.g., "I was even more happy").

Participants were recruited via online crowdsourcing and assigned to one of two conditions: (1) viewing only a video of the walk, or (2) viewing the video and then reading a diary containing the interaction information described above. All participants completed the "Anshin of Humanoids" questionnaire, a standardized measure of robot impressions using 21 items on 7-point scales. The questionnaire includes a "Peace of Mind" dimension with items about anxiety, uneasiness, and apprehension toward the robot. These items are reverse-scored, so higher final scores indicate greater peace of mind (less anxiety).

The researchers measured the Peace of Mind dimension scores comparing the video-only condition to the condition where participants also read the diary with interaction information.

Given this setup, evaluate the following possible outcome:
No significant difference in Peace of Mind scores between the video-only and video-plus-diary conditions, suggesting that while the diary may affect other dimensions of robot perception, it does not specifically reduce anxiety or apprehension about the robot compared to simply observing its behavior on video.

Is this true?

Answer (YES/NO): YES